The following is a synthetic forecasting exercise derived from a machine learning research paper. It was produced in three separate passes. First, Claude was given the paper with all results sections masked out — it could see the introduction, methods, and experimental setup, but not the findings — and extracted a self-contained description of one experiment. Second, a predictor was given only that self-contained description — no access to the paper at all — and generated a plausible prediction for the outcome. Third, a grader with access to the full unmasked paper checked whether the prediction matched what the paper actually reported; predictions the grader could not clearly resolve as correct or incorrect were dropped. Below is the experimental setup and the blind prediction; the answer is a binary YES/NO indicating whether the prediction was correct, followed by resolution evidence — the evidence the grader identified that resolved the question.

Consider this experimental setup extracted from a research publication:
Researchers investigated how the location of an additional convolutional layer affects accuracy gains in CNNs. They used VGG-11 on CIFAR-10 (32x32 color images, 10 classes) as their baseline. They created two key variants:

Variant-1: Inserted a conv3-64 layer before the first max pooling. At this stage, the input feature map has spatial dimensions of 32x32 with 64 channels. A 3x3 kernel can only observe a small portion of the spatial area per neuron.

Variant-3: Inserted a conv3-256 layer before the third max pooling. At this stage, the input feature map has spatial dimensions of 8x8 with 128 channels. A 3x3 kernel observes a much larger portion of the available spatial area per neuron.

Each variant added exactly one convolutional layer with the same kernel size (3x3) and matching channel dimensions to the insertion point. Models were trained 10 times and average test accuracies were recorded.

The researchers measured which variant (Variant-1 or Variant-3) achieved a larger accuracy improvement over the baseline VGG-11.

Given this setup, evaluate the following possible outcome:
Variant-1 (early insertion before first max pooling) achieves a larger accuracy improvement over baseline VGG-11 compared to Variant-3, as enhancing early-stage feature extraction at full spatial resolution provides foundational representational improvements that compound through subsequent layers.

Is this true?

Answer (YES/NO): YES